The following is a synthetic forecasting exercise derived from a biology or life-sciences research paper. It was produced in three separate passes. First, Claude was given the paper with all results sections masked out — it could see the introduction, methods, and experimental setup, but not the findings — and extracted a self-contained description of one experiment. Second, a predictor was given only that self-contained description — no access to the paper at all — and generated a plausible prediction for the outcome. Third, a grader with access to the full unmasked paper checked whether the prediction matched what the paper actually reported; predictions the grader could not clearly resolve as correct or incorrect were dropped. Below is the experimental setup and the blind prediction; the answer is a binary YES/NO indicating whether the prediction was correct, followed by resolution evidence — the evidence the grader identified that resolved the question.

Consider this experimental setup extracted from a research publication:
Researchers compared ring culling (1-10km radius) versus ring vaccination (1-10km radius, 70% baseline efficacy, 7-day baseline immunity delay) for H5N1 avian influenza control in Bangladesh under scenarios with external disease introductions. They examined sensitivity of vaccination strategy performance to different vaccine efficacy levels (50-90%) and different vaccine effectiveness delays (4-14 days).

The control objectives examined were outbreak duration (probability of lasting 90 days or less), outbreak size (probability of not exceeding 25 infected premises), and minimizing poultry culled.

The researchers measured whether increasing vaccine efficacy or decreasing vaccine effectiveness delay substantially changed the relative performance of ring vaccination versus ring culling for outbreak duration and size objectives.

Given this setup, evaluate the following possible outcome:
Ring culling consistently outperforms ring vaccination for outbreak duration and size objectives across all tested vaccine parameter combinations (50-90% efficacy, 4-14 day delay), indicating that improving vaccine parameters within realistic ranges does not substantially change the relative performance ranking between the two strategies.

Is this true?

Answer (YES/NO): YES